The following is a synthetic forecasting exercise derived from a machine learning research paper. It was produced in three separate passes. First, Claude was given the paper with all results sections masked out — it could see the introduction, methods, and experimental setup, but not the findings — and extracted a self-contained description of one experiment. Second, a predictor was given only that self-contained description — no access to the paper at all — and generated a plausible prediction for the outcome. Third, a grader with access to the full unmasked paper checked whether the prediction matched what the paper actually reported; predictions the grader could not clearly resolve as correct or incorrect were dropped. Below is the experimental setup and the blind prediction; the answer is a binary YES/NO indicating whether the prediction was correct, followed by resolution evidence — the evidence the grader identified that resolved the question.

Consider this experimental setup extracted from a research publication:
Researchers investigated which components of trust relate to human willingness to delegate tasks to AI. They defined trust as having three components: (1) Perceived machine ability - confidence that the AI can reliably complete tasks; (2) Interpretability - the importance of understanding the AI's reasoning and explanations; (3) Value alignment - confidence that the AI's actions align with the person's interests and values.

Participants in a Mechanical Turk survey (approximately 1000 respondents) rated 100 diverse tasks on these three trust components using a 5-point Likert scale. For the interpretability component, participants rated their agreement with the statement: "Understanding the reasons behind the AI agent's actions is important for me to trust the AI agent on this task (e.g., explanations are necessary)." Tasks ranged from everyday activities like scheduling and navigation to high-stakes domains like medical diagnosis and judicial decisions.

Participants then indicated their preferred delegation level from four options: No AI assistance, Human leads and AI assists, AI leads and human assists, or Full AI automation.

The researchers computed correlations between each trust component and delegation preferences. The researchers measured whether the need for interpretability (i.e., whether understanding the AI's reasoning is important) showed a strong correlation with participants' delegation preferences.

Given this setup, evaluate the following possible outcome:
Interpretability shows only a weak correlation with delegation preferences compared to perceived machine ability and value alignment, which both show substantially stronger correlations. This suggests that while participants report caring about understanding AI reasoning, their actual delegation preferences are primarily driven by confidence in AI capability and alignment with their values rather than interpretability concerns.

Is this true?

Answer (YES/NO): YES